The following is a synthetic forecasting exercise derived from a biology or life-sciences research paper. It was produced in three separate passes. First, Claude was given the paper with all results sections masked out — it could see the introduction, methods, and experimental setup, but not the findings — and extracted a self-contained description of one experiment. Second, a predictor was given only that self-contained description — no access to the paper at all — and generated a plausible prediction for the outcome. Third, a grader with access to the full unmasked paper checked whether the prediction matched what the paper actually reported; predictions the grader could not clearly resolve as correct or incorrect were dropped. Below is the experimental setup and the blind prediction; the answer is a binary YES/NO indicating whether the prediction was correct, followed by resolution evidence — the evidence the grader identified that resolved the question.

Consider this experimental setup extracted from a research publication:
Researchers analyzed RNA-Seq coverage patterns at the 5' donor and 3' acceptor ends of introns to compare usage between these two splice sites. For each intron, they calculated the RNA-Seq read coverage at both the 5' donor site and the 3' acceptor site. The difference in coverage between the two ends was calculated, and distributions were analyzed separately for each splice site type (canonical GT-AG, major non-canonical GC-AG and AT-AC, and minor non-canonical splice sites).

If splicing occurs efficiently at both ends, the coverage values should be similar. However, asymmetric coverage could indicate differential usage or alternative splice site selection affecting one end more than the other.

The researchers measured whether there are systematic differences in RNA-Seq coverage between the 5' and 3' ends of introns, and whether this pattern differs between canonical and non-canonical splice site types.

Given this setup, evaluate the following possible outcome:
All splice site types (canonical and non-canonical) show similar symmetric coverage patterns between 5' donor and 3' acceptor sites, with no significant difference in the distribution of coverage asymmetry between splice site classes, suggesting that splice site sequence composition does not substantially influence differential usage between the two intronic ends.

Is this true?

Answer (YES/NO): NO